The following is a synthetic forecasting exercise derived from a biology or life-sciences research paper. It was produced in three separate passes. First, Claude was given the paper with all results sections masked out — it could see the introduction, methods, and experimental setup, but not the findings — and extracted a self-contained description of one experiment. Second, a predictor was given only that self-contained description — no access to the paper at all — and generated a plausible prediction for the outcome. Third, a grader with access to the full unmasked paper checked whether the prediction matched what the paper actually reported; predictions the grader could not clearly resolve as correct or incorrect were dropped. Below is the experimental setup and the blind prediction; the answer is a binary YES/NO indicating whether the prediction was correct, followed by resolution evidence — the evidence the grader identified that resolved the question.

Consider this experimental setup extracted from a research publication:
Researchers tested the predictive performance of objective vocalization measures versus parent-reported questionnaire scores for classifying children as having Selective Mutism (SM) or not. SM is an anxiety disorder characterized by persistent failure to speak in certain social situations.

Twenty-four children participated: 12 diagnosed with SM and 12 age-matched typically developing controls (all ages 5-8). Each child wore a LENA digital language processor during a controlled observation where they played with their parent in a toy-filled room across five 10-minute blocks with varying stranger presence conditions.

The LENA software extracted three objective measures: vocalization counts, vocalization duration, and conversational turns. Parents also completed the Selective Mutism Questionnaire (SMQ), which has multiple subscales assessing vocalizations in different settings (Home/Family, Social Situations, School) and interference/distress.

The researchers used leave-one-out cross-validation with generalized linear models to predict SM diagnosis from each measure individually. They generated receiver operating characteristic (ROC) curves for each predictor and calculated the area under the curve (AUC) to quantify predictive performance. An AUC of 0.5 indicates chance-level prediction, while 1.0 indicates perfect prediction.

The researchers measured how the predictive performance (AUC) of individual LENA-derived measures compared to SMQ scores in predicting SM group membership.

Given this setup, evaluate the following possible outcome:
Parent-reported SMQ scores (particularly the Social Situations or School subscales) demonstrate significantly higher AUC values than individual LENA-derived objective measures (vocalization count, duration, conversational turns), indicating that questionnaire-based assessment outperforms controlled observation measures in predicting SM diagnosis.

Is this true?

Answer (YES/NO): NO